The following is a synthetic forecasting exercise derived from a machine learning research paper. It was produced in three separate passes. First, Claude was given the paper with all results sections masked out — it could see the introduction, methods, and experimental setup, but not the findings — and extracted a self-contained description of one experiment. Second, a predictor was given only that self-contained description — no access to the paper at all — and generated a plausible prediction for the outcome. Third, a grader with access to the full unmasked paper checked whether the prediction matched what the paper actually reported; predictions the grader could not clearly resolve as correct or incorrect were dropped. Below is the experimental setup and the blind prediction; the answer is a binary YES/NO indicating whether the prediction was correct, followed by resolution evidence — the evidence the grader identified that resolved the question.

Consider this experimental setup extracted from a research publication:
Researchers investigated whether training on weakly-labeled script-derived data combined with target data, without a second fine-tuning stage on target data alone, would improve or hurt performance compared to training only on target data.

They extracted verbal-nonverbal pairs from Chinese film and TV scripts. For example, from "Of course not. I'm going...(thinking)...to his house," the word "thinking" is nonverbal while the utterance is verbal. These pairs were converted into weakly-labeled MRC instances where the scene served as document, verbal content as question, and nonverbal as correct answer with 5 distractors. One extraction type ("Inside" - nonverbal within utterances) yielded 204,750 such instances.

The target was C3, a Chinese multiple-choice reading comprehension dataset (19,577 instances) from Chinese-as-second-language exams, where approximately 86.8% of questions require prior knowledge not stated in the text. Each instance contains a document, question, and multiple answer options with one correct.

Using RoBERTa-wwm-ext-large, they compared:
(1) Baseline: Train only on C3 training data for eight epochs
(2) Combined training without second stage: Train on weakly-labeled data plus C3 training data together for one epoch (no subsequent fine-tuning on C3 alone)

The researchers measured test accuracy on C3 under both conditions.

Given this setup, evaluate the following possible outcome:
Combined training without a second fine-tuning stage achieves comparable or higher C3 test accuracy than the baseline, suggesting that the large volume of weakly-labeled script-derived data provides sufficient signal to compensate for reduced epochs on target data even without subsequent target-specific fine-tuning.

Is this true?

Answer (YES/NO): NO